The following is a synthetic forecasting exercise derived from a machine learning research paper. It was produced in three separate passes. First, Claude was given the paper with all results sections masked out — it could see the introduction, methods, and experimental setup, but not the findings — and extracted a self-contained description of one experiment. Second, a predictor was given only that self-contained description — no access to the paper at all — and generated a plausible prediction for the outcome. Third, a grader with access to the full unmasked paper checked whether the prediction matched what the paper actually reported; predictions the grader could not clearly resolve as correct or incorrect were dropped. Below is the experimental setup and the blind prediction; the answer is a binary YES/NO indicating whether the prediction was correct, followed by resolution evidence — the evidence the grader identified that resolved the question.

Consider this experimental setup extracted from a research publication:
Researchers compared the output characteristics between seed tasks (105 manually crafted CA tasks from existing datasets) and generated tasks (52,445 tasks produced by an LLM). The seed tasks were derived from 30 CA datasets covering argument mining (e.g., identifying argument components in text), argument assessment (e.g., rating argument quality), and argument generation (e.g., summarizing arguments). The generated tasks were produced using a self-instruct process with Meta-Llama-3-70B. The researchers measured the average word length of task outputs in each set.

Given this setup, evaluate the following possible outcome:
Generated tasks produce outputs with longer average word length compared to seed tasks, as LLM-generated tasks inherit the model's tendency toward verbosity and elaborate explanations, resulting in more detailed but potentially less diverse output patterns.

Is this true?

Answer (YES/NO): YES